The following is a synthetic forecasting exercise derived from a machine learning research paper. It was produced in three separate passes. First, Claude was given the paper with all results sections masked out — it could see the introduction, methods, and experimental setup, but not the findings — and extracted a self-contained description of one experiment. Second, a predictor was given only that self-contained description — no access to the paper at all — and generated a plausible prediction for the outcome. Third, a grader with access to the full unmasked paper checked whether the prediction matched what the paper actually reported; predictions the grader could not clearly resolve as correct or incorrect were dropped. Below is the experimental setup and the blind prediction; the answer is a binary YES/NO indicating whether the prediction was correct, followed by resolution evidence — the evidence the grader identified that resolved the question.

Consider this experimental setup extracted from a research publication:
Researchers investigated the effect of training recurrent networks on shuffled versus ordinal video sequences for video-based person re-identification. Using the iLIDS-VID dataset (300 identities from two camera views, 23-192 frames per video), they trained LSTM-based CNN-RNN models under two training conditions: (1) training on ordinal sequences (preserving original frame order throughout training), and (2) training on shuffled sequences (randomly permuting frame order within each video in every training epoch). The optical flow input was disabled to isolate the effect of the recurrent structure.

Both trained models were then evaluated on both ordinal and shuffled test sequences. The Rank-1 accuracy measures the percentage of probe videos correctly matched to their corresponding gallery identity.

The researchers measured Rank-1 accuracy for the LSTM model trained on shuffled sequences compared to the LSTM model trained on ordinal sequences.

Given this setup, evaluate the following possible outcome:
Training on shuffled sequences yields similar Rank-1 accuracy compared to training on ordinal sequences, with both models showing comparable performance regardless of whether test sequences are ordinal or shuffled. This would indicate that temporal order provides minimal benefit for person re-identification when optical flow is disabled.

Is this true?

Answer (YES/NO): NO